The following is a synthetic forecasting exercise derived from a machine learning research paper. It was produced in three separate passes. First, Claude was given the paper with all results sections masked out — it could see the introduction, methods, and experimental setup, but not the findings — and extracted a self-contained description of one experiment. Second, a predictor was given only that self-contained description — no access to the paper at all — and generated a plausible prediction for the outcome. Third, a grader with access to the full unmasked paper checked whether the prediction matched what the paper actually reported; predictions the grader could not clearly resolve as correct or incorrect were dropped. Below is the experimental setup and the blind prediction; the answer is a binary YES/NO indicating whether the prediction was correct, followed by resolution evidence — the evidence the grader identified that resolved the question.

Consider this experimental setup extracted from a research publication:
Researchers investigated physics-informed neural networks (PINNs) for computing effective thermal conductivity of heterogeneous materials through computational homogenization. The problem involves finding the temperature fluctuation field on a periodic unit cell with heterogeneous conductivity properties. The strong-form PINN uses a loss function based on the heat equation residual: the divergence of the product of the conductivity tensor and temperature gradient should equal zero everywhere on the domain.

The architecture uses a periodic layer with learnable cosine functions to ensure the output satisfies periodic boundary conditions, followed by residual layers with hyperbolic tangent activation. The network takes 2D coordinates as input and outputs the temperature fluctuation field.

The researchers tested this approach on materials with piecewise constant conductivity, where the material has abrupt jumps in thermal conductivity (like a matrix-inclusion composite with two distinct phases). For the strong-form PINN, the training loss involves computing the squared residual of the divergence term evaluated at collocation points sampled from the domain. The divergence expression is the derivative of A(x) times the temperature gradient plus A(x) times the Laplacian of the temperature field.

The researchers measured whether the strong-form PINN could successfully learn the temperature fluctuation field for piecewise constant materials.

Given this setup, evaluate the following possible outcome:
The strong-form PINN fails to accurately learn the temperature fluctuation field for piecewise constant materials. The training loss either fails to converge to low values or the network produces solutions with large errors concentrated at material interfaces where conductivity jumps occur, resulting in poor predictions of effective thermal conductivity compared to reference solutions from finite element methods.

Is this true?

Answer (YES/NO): NO